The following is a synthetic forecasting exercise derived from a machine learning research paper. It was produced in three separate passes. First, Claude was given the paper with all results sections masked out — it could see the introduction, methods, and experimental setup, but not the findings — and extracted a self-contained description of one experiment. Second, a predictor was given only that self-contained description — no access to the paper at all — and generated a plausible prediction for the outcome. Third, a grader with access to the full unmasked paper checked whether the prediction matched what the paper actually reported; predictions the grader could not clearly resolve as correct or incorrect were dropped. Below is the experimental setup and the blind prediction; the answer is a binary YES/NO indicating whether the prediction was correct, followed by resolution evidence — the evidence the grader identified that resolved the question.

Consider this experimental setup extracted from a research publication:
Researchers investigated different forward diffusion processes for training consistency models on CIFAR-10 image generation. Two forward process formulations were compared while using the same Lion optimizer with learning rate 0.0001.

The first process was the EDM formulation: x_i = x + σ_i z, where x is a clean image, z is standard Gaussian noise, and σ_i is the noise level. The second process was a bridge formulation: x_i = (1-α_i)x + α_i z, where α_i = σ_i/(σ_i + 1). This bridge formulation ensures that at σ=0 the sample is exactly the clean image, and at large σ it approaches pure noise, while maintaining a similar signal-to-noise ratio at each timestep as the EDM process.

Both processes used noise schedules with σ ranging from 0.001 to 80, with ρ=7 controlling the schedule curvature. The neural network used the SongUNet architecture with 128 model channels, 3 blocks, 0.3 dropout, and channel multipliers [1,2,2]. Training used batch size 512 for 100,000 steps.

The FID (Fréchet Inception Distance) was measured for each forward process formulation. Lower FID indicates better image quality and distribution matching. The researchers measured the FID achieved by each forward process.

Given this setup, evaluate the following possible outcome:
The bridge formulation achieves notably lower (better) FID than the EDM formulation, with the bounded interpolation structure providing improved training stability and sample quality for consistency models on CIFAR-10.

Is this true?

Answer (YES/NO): YES